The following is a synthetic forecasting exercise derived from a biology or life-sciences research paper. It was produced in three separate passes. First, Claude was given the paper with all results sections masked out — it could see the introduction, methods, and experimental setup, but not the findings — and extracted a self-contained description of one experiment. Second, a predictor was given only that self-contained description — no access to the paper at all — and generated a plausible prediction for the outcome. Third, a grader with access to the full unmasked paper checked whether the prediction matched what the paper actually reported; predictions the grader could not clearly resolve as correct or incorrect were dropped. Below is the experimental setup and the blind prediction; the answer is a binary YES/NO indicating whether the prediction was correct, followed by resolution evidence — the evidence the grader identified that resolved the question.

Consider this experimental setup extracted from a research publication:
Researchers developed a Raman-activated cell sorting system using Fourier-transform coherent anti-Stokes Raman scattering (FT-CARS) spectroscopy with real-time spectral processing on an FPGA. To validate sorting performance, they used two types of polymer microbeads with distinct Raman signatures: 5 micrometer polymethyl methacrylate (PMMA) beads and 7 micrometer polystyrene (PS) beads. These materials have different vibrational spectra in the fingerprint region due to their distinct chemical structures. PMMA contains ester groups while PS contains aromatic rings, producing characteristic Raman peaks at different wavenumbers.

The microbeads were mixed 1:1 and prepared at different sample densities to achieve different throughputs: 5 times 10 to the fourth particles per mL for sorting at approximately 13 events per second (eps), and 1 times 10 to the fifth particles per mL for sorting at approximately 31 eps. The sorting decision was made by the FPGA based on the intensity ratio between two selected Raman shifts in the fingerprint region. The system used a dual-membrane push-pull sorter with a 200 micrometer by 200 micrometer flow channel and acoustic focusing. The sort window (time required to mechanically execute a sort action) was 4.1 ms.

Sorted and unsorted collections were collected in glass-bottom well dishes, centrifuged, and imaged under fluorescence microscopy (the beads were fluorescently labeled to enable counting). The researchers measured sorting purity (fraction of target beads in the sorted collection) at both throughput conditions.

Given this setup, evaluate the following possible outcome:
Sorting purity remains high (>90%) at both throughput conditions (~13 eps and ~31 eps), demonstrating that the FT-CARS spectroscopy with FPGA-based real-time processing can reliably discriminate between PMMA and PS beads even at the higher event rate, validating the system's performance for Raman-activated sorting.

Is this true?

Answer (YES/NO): NO